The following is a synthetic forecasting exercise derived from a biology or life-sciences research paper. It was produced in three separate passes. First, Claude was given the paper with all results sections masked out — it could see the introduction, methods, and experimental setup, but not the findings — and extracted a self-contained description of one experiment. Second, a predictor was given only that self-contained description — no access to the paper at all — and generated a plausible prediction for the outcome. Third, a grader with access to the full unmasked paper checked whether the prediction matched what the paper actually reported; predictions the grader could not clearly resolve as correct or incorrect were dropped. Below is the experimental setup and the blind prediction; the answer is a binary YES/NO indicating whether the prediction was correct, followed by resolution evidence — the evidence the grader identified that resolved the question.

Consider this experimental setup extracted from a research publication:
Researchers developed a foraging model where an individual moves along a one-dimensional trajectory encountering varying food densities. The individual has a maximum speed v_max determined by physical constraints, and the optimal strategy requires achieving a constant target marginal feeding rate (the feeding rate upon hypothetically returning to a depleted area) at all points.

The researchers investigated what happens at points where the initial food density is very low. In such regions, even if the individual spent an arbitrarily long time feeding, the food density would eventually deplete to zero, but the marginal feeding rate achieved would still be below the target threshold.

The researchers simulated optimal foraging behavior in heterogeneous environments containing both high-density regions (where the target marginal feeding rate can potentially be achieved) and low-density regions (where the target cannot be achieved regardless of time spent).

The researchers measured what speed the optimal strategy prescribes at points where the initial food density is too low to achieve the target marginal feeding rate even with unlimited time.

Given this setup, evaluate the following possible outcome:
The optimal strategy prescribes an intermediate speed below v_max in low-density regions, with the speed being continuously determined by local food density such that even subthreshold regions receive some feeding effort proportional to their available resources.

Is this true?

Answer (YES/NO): NO